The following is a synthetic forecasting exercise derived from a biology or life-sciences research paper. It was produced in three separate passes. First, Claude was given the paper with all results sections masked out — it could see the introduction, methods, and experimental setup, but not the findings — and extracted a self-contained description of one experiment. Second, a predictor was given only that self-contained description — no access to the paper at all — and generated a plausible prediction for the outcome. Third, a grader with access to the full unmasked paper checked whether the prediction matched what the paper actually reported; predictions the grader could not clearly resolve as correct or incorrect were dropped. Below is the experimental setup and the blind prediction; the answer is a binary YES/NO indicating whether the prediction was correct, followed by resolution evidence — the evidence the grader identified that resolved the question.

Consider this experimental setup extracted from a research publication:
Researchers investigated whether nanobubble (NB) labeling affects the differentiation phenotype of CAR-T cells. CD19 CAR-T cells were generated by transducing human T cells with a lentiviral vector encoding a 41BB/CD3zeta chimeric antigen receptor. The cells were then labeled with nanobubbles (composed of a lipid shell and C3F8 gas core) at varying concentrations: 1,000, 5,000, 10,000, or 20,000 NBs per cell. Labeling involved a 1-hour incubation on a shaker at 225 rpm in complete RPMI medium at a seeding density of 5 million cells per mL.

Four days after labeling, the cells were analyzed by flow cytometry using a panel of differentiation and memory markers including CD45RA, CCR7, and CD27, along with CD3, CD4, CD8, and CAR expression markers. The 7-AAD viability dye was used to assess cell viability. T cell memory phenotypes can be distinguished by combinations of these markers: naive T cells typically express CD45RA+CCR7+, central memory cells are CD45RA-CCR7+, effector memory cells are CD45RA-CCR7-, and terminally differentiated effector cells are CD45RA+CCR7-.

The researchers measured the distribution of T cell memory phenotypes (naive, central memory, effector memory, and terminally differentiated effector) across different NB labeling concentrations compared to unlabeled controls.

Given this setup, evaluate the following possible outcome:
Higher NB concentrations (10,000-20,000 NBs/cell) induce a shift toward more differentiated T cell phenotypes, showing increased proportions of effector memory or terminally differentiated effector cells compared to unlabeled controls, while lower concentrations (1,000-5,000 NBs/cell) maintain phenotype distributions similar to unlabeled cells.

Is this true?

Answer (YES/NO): NO